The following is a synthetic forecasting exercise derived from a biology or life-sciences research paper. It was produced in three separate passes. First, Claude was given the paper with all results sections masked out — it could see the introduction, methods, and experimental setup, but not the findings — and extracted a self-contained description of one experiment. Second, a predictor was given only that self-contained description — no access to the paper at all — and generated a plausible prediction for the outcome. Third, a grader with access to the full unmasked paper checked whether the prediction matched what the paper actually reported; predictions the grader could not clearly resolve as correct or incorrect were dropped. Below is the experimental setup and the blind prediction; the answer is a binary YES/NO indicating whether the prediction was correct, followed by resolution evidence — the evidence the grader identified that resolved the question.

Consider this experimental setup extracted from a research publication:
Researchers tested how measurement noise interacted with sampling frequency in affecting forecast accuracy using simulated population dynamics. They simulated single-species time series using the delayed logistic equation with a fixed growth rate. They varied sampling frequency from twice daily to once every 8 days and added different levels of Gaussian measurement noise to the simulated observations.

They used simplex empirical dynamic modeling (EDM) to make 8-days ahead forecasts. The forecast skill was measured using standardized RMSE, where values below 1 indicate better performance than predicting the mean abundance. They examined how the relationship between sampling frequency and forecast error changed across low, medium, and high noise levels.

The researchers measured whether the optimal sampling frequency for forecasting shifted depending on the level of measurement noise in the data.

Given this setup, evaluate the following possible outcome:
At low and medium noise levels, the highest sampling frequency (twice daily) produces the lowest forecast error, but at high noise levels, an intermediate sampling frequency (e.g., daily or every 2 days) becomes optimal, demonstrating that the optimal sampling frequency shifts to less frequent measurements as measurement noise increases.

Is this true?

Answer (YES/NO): NO